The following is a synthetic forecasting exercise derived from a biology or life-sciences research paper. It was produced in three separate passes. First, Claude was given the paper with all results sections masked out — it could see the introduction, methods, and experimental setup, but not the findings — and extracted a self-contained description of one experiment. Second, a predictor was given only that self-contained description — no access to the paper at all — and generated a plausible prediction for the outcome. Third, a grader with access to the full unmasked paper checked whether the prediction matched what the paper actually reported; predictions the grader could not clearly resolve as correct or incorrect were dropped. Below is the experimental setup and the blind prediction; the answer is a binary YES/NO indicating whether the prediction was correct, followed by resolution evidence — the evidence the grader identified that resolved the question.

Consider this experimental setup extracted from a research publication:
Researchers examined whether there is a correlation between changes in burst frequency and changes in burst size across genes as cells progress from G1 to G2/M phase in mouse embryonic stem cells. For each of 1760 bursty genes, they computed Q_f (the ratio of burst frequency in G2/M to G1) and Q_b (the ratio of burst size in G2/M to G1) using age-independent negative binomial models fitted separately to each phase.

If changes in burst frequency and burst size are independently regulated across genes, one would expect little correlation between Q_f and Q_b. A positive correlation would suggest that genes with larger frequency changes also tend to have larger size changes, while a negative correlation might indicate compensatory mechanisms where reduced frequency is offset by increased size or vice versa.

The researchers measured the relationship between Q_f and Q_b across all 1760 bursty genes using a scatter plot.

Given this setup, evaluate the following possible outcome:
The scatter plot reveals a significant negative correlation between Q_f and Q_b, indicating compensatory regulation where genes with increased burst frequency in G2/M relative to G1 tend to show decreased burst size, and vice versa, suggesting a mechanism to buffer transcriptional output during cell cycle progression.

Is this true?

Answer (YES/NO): YES